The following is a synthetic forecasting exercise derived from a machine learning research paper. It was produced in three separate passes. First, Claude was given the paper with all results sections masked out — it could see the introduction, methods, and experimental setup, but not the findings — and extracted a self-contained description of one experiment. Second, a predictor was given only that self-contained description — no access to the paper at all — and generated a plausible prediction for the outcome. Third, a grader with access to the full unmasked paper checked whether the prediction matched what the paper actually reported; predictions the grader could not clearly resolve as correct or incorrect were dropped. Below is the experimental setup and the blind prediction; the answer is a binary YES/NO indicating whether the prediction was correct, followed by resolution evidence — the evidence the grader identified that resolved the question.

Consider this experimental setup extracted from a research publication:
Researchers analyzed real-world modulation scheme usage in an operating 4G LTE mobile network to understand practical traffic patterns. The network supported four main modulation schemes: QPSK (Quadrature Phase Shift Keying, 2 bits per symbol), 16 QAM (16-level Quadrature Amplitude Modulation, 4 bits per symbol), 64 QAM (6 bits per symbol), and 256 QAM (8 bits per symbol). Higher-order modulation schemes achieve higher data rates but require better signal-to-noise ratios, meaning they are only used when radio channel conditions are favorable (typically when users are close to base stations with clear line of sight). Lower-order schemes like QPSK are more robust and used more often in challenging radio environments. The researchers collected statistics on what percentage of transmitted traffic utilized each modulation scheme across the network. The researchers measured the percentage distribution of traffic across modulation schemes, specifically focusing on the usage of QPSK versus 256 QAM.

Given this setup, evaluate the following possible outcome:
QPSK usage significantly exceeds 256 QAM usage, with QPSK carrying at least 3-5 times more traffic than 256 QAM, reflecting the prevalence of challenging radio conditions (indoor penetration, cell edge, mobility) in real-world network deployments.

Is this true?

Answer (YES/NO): YES